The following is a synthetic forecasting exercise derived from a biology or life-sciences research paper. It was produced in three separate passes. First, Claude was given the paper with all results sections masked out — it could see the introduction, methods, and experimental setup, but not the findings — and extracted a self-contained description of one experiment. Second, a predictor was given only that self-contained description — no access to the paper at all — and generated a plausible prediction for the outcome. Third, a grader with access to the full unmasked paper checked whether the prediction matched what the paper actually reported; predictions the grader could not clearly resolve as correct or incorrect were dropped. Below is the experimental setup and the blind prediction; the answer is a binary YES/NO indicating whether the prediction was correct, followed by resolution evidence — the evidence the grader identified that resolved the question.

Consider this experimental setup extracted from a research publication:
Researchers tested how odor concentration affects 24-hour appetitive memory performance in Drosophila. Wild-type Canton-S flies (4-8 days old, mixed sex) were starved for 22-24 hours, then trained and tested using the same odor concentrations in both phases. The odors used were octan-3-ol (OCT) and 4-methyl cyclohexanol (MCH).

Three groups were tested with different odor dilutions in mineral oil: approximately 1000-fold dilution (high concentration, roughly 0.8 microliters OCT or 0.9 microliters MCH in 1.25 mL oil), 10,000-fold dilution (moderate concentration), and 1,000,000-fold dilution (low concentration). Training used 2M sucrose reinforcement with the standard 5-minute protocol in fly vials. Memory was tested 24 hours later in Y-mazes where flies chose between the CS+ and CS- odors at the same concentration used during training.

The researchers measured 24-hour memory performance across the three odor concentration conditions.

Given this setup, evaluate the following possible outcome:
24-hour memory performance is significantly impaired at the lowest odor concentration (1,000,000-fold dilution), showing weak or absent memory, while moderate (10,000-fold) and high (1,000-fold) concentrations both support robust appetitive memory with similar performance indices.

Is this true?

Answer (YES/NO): NO